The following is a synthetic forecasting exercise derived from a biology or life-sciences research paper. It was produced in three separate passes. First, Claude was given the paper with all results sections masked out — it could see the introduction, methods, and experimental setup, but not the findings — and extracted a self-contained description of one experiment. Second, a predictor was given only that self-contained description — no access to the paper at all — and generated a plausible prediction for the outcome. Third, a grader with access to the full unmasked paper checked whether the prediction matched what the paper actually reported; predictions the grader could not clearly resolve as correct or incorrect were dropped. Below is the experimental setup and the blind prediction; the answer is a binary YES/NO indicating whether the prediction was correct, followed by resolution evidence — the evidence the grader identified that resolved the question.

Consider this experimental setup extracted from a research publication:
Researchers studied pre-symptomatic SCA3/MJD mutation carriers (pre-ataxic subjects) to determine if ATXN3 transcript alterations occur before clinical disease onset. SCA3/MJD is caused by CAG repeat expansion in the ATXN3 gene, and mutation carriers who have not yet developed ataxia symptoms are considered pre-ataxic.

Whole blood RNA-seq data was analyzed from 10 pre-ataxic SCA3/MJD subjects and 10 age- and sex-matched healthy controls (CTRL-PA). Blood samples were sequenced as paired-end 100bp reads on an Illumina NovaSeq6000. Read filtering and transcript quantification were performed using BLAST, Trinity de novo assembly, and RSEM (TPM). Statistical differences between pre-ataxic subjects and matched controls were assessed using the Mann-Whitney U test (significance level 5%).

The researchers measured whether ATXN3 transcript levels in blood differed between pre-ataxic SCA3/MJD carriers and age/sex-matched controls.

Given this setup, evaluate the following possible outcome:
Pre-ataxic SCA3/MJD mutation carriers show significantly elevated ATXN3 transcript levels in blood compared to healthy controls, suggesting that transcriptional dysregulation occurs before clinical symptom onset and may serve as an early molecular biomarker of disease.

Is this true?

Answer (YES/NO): NO